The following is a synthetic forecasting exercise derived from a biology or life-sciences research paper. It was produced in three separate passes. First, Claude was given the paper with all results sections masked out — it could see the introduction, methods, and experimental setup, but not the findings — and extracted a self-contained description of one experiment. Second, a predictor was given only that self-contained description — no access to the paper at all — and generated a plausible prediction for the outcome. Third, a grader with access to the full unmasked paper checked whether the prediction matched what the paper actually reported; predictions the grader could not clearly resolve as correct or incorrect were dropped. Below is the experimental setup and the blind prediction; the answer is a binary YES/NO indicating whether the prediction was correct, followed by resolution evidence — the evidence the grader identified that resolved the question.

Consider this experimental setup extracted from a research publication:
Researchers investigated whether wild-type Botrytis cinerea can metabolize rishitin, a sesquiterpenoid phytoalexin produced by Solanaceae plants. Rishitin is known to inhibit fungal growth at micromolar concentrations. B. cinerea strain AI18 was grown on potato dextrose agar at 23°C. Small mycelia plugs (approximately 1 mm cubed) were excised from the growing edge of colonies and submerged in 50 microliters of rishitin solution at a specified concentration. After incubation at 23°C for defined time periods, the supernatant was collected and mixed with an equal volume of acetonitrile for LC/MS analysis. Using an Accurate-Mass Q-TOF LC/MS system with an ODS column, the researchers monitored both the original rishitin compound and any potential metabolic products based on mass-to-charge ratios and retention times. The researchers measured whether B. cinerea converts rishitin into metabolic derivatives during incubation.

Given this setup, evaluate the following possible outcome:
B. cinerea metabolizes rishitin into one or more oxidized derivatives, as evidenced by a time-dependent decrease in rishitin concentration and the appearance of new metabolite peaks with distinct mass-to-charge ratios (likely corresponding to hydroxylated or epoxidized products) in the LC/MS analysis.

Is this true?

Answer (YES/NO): YES